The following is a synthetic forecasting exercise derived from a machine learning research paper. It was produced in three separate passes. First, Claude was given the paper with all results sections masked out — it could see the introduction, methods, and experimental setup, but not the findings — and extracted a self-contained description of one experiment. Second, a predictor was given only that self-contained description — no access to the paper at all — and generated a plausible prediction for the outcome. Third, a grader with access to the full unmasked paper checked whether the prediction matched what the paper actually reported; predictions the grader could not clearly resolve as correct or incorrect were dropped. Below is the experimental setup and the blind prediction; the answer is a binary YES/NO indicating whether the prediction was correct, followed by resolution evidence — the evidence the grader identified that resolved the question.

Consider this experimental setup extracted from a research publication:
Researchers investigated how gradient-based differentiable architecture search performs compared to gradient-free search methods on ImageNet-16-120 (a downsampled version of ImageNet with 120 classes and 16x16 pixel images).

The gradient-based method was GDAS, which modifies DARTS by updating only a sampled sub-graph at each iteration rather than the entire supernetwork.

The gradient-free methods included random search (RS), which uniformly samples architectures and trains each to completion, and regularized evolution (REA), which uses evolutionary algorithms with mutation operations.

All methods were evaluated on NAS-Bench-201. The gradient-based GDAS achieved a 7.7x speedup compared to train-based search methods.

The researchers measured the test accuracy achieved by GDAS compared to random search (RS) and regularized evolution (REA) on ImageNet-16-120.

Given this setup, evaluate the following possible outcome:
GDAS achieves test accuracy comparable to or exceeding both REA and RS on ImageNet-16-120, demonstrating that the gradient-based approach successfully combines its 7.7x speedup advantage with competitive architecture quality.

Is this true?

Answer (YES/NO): NO